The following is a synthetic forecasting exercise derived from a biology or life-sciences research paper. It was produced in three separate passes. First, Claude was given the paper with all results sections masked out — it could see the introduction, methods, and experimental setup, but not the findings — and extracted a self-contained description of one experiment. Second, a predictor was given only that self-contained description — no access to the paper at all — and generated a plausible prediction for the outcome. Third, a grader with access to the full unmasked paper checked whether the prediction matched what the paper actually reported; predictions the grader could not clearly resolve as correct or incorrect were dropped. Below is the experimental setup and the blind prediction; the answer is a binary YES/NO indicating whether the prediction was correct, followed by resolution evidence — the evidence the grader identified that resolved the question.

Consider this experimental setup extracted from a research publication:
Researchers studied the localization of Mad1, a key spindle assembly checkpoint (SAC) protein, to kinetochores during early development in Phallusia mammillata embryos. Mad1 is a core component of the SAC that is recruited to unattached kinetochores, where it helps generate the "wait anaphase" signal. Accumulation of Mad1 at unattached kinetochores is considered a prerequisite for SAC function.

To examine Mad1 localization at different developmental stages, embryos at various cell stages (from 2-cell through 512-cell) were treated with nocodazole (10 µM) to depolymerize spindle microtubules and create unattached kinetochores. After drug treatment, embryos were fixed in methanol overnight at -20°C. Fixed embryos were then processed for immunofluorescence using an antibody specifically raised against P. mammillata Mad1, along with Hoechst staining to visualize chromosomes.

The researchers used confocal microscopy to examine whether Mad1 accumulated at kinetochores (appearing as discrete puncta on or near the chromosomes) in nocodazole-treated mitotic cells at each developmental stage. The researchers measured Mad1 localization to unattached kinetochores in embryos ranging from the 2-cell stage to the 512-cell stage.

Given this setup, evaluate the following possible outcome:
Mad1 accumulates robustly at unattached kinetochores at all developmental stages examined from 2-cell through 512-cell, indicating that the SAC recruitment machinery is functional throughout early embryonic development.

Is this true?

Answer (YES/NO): NO